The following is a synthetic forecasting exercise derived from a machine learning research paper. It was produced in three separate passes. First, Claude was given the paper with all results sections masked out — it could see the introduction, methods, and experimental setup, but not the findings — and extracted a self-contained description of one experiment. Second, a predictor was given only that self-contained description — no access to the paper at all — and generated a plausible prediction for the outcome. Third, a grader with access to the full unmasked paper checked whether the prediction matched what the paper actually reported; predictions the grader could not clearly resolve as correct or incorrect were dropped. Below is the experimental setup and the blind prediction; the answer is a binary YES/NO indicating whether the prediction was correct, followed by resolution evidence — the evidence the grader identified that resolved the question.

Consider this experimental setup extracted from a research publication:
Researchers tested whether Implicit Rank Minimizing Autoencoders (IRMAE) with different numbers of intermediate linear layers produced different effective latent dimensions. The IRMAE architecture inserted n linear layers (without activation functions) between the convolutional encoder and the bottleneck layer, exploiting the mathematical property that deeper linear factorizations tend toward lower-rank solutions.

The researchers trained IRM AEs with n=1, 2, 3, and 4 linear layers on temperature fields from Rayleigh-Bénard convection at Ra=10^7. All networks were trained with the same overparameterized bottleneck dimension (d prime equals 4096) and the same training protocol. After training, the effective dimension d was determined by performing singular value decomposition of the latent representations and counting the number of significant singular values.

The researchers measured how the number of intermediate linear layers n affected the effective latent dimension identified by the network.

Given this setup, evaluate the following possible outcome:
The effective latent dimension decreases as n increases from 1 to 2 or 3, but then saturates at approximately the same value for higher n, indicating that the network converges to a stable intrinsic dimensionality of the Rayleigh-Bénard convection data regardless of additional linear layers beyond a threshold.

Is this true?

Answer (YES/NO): NO